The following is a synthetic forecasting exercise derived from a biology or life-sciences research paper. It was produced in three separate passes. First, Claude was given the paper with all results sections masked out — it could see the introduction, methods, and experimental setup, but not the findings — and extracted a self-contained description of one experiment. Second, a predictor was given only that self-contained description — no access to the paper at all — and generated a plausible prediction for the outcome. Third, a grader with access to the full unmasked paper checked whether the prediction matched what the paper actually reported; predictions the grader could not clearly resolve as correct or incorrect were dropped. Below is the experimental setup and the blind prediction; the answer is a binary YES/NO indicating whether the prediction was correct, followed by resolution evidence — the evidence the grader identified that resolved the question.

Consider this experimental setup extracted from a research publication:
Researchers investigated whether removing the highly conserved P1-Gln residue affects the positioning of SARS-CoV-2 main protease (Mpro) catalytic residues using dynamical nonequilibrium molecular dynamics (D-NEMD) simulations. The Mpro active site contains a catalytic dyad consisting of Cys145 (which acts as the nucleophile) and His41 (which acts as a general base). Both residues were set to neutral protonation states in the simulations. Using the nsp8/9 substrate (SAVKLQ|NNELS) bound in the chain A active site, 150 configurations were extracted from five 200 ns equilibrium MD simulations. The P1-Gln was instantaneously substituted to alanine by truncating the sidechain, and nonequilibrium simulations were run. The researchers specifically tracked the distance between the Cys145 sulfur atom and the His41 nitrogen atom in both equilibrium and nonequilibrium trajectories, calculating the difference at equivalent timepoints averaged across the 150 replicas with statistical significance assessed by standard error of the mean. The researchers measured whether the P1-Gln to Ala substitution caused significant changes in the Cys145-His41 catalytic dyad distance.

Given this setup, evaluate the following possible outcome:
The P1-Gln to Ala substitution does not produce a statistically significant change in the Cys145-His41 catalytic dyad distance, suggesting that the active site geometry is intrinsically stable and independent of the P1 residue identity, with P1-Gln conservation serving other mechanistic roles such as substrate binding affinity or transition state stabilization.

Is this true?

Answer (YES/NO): NO